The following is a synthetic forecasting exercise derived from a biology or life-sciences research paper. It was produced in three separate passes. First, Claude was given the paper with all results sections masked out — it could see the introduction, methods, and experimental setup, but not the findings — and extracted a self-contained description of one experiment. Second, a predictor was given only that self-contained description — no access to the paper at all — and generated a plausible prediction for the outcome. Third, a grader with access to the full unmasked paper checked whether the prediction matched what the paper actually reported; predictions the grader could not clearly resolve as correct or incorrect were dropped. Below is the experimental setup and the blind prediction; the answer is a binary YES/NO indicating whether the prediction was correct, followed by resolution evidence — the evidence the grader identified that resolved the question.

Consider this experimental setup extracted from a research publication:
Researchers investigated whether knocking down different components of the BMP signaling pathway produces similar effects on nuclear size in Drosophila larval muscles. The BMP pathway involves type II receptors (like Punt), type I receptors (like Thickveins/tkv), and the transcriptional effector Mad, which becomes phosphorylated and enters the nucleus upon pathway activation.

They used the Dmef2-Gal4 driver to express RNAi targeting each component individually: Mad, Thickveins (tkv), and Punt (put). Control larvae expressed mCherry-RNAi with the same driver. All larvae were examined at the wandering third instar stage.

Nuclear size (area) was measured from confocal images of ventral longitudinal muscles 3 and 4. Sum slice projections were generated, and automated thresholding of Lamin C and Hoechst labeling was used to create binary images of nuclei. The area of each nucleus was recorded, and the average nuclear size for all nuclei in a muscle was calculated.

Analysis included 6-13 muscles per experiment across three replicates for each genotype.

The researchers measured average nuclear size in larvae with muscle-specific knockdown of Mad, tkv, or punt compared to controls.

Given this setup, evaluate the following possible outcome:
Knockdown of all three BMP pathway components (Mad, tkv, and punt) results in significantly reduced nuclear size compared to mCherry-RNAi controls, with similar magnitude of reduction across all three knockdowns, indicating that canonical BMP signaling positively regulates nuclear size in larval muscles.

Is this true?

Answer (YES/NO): NO